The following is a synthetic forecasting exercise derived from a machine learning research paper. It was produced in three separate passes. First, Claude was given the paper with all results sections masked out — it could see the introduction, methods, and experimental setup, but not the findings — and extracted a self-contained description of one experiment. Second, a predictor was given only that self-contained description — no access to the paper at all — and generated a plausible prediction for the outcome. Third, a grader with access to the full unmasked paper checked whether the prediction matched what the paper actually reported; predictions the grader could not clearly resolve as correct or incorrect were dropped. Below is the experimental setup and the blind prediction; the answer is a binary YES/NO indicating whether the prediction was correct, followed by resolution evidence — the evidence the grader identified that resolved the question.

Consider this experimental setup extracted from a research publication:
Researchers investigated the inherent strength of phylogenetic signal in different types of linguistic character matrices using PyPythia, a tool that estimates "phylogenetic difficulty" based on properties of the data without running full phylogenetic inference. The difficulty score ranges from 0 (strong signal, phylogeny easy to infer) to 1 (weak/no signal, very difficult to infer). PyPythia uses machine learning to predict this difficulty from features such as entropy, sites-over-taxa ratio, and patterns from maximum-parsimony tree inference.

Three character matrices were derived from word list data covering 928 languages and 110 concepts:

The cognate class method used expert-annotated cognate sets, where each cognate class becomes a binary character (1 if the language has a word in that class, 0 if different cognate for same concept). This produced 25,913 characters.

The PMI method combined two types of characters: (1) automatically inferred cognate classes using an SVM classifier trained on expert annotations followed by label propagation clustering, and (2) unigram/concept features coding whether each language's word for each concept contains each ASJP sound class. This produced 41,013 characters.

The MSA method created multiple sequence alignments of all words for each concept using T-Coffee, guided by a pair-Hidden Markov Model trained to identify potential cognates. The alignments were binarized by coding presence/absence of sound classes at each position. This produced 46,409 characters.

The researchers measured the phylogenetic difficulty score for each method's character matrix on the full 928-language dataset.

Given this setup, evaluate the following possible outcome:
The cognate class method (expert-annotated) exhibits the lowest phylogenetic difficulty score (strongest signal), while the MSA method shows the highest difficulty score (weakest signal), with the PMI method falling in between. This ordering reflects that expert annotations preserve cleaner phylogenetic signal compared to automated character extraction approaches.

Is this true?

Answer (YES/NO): NO